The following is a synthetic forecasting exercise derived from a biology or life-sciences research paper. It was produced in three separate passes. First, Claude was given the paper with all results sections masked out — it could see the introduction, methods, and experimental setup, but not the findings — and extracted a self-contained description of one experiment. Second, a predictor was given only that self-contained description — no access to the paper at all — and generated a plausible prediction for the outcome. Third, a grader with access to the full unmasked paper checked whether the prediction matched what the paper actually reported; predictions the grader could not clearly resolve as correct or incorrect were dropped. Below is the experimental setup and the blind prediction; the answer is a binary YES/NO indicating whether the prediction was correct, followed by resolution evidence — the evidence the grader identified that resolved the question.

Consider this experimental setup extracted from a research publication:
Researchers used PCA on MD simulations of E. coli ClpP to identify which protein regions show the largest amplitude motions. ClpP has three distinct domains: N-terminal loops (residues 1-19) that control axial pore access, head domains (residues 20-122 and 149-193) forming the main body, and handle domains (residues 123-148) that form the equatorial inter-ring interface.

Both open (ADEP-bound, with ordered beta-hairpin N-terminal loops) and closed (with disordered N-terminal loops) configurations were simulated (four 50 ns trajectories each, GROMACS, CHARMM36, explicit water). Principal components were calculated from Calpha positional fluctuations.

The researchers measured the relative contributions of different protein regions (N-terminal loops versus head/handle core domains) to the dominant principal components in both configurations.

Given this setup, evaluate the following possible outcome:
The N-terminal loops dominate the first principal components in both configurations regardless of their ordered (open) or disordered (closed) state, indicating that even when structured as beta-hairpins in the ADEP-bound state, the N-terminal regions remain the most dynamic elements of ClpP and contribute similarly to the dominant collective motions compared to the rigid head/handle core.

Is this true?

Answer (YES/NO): YES